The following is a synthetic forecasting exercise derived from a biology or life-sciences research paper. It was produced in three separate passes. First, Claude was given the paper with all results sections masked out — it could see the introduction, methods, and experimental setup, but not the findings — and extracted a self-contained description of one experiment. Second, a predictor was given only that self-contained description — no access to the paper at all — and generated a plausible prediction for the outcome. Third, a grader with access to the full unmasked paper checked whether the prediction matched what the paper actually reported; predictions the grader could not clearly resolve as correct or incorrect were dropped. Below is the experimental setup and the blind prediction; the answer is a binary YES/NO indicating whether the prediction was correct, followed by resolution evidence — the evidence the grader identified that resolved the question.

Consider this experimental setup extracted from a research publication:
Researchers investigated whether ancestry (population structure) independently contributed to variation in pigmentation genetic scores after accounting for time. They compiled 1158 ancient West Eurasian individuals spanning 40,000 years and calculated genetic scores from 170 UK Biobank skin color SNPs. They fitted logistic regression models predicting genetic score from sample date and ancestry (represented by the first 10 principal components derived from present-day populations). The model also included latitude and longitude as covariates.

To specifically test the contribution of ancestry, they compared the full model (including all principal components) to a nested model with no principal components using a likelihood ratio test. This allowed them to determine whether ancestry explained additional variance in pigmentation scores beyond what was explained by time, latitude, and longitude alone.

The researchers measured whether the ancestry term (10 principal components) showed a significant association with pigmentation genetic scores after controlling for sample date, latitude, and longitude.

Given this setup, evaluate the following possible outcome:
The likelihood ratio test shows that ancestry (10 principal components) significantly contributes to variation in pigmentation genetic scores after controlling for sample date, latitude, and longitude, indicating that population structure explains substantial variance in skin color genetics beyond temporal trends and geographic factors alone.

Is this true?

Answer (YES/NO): YES